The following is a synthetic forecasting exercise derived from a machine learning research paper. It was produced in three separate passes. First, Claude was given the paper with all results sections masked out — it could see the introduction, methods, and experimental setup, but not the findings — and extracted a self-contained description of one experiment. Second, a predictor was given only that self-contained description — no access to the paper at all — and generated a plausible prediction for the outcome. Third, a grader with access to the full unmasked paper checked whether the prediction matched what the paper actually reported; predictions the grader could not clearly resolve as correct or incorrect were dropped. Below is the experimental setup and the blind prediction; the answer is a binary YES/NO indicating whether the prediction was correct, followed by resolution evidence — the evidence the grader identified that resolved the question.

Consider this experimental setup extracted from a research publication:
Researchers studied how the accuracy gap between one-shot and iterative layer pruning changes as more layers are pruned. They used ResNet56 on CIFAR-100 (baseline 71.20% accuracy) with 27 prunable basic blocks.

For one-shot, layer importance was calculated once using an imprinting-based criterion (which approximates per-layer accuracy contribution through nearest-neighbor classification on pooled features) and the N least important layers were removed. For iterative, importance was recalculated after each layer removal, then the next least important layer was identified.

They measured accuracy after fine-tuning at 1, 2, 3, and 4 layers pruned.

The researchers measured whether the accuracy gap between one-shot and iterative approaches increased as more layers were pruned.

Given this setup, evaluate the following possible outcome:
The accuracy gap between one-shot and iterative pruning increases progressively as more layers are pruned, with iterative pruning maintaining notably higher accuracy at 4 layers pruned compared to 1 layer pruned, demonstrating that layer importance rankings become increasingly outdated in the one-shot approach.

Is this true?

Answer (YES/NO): NO